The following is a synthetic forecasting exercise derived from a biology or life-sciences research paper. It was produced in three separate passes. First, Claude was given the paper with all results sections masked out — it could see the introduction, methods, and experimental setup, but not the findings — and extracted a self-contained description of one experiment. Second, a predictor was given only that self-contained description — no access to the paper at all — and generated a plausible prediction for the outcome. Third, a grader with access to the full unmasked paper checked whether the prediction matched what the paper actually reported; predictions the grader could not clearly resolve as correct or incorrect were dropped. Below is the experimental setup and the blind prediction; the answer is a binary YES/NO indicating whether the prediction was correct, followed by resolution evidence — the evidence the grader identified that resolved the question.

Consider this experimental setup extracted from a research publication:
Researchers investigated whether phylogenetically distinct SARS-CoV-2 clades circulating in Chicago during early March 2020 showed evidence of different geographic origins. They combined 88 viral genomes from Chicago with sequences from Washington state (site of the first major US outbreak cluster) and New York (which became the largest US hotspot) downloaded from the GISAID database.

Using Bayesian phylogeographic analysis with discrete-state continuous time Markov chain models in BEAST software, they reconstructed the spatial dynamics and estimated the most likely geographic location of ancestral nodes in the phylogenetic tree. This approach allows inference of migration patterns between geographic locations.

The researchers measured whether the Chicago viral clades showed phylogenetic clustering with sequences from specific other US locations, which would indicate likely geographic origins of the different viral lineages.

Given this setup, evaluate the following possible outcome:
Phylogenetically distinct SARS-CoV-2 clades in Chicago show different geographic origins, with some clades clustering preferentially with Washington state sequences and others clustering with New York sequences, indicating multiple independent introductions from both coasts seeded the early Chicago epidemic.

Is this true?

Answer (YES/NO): YES